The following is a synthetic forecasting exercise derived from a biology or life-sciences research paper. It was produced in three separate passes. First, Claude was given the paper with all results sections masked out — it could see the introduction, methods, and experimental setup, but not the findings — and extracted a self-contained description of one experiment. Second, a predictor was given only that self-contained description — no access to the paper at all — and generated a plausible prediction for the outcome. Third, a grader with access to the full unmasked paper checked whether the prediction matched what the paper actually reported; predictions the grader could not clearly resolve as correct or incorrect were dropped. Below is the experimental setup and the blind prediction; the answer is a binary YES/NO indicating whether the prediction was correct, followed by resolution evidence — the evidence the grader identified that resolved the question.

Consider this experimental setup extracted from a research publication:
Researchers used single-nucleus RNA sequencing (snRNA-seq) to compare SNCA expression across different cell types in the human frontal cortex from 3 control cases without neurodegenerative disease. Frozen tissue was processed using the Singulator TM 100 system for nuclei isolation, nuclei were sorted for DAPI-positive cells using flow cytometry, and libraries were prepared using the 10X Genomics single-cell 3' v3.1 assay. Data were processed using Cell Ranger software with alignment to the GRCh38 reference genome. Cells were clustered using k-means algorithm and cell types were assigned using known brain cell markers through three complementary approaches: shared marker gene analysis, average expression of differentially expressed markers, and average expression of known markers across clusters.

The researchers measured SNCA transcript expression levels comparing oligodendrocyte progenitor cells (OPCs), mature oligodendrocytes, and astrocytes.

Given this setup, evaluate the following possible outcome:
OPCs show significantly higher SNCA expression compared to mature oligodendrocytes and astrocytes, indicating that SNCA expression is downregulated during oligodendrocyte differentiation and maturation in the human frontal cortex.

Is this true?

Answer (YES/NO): YES